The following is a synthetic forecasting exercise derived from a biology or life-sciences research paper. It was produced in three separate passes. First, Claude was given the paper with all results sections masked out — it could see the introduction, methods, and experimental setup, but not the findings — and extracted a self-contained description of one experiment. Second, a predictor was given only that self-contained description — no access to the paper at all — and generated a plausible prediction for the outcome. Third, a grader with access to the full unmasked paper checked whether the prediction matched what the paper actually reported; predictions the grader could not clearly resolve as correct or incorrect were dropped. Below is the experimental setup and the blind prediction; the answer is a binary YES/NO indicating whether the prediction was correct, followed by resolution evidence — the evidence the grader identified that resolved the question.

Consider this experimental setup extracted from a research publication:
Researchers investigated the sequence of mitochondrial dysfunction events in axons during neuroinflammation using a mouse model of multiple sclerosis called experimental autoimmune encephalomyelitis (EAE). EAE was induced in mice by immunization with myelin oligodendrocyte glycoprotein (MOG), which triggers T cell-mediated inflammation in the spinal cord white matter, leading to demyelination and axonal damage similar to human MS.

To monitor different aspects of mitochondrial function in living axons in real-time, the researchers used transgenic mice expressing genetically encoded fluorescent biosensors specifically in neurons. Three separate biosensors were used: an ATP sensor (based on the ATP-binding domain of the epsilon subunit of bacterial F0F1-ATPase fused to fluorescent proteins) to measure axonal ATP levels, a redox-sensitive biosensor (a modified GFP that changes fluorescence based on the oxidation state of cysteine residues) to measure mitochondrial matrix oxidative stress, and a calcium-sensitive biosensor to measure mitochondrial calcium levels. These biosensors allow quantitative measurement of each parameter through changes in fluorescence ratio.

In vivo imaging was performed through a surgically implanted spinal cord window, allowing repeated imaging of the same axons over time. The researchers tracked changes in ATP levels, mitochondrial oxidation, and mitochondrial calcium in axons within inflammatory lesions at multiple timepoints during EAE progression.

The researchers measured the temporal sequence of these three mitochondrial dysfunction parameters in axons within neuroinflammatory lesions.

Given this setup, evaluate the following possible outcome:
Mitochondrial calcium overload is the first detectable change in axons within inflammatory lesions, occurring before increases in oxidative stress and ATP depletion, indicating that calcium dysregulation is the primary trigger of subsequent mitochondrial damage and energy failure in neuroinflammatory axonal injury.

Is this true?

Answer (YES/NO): NO